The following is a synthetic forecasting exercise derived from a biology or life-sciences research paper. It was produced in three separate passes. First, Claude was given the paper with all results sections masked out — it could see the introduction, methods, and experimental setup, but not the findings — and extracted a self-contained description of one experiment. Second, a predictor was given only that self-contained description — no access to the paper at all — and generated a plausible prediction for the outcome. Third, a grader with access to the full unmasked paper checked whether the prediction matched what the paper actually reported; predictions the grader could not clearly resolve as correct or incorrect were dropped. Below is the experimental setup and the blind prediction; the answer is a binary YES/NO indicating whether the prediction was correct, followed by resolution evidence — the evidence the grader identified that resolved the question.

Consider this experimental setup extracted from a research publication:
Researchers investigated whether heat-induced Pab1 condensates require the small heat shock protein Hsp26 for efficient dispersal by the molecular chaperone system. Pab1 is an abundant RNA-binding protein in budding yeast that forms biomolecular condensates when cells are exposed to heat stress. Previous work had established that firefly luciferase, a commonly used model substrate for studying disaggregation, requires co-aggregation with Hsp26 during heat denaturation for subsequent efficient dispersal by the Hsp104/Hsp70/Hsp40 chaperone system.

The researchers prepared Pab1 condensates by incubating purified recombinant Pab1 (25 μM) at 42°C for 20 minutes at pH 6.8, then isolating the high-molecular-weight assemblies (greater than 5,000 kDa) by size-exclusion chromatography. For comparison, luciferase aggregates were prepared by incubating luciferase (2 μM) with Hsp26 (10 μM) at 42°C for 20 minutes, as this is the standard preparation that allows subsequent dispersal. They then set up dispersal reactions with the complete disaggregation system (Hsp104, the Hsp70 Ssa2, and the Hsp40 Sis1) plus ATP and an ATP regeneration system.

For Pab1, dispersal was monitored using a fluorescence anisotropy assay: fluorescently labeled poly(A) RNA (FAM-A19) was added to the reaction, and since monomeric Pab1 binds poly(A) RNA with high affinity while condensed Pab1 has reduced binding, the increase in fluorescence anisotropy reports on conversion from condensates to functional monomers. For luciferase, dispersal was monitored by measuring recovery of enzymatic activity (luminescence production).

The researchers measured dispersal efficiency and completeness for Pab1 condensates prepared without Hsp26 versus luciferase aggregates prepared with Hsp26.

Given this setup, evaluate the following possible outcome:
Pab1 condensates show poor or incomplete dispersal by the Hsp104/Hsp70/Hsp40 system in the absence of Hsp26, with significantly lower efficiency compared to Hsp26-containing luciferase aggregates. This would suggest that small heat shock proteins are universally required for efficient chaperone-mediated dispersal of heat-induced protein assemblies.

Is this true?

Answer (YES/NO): NO